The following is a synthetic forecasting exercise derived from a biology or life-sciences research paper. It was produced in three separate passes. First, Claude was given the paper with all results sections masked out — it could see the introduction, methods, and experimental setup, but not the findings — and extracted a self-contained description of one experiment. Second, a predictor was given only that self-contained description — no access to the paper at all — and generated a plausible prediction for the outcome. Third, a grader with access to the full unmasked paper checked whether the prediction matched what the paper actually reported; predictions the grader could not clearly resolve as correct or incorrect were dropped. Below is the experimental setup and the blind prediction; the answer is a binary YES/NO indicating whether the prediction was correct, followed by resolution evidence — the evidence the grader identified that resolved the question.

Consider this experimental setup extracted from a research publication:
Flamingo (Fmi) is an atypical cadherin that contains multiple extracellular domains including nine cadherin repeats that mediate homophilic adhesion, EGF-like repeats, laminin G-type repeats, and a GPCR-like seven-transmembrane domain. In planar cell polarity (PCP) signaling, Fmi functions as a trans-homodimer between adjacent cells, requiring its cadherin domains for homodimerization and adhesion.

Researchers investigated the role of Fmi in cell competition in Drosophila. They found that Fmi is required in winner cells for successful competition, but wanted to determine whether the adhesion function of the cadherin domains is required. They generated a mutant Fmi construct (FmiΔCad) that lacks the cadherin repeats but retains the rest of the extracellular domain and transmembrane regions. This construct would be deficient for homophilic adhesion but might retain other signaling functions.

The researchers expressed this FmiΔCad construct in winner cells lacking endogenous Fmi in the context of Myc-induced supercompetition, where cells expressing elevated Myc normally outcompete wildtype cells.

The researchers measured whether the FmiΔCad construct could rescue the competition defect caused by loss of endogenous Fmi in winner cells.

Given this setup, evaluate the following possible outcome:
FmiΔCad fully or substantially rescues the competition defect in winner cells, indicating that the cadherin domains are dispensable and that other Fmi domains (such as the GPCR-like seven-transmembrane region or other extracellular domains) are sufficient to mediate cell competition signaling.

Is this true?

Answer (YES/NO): YES